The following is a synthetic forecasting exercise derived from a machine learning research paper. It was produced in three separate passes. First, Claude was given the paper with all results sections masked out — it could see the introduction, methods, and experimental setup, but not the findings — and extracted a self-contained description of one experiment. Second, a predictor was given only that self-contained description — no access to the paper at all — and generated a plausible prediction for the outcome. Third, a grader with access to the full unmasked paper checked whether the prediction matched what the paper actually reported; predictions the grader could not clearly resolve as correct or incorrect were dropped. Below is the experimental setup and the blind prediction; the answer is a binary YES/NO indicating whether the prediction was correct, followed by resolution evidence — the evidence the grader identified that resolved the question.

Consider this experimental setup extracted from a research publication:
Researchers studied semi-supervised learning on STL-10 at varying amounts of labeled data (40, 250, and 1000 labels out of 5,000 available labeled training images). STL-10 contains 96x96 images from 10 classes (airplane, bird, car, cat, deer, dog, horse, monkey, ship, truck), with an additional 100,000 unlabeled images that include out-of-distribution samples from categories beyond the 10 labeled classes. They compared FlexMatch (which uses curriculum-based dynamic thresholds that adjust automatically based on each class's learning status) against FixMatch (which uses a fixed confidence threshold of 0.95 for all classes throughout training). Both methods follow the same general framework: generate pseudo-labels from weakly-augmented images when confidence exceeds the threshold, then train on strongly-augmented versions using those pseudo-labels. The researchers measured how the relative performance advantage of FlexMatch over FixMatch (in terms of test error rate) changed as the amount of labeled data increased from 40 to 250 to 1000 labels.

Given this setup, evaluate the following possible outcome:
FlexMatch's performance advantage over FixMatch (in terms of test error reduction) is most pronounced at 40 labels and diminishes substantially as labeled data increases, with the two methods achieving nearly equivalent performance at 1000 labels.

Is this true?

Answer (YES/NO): YES